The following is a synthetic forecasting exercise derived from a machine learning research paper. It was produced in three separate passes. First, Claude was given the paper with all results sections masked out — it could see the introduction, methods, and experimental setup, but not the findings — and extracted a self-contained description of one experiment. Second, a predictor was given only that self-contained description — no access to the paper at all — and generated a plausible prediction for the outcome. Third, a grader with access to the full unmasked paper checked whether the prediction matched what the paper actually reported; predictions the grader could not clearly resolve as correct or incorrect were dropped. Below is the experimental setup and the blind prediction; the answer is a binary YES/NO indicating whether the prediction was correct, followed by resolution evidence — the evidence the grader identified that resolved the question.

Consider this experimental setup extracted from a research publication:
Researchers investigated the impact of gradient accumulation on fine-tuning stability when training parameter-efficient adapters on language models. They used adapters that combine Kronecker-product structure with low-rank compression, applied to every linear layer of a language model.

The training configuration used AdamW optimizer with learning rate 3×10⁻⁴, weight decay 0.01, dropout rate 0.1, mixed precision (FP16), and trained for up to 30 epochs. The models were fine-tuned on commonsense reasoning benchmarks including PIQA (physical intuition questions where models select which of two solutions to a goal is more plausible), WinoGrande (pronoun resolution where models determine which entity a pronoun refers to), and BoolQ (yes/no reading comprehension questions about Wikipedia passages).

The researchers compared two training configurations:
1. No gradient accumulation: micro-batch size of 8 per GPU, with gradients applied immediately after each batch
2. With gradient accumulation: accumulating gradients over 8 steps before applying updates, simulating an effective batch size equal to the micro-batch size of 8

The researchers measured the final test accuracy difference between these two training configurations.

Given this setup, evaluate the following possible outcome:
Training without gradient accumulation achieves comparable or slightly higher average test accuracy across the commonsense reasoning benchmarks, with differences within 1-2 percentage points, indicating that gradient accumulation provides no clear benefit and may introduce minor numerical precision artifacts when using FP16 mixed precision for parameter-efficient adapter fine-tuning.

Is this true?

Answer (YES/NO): NO